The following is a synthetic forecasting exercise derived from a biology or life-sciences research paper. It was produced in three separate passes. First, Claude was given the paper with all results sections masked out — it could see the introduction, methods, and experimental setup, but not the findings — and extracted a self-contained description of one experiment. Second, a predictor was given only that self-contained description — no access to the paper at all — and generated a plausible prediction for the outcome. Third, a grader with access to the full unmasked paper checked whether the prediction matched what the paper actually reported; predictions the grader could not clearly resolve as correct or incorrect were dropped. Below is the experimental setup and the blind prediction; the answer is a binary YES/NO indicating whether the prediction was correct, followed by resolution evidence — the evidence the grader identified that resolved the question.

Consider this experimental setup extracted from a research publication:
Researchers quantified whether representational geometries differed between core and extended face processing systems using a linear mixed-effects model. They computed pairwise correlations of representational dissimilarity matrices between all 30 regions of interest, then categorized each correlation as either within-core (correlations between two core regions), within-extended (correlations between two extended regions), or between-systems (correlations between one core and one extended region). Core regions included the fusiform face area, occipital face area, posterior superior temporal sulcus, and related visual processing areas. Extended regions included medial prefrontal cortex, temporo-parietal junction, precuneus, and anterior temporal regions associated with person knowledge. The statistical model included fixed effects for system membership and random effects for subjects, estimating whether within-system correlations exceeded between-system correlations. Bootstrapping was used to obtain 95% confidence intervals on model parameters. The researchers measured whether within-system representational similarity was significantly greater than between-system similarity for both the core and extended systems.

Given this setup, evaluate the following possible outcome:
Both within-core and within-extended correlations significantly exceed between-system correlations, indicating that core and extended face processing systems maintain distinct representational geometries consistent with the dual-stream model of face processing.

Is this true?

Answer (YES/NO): NO